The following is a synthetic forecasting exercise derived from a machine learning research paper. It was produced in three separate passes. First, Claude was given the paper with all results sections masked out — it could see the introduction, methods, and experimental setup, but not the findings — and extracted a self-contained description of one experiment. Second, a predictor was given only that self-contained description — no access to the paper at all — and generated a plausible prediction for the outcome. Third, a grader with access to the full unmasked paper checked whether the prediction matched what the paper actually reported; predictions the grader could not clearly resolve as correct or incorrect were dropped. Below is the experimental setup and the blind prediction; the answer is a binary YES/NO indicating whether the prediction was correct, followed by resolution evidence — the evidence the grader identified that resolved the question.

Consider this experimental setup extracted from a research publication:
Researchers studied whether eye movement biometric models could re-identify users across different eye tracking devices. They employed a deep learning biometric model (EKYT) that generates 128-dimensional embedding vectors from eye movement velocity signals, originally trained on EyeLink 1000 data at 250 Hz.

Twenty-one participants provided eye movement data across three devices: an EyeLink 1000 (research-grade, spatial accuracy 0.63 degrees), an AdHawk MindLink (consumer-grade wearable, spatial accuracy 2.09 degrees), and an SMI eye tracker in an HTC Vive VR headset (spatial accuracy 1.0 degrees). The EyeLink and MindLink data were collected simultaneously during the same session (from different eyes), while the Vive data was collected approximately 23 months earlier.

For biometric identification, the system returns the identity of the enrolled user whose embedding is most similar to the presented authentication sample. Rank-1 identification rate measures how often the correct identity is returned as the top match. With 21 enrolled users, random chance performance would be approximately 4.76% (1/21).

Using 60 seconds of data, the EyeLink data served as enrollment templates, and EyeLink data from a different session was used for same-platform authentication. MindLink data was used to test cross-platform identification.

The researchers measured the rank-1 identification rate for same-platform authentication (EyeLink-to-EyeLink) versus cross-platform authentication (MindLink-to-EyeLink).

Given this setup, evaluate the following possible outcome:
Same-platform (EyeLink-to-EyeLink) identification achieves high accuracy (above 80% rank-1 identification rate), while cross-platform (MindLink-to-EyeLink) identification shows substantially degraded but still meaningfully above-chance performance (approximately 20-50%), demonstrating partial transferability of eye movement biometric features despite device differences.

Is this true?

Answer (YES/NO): NO